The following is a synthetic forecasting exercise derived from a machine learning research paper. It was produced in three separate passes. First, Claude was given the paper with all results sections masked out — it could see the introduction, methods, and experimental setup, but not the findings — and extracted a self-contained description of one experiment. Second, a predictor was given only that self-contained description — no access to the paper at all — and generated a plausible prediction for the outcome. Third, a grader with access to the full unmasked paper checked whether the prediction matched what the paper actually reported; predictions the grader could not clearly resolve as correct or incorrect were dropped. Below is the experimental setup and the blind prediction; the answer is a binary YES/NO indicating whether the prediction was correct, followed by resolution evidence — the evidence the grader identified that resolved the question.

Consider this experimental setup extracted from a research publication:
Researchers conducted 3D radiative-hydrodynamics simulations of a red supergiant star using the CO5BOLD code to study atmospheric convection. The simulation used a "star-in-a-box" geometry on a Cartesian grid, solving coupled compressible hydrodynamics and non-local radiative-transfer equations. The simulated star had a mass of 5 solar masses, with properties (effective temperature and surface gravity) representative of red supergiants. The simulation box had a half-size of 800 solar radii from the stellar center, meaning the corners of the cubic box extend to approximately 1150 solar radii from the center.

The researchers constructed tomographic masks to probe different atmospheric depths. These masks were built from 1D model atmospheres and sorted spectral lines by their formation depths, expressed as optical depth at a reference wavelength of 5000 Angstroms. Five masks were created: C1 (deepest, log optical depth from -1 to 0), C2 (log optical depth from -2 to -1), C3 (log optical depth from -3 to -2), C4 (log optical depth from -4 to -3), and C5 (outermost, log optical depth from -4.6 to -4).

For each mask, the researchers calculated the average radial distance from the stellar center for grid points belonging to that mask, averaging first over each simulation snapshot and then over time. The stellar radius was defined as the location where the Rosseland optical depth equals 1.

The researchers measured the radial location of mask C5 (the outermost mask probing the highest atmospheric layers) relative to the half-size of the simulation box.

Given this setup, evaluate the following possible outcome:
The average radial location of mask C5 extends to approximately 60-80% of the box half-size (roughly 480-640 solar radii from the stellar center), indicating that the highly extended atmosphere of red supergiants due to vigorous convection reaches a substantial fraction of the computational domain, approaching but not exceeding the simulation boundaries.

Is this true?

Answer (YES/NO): NO